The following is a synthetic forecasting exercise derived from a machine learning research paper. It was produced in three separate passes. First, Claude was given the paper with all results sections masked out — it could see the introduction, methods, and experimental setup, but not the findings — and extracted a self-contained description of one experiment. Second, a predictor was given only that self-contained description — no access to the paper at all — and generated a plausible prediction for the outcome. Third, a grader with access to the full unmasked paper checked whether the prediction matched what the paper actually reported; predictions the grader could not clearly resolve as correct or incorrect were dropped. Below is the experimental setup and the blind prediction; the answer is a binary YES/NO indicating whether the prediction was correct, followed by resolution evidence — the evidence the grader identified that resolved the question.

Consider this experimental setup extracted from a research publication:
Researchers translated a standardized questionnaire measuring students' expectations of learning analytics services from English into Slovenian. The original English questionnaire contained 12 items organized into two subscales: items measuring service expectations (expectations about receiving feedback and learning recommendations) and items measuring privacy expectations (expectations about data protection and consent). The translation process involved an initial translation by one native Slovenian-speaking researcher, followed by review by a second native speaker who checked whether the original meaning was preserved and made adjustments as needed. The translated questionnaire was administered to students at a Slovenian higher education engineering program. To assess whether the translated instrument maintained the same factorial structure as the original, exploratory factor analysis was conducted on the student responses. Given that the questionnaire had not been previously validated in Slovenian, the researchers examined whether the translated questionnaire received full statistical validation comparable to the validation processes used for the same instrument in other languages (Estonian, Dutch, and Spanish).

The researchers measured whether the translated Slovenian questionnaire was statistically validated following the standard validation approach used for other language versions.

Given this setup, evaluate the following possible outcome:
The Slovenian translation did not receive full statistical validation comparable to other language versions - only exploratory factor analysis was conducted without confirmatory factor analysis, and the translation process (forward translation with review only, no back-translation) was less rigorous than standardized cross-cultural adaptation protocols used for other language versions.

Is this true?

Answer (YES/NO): YES